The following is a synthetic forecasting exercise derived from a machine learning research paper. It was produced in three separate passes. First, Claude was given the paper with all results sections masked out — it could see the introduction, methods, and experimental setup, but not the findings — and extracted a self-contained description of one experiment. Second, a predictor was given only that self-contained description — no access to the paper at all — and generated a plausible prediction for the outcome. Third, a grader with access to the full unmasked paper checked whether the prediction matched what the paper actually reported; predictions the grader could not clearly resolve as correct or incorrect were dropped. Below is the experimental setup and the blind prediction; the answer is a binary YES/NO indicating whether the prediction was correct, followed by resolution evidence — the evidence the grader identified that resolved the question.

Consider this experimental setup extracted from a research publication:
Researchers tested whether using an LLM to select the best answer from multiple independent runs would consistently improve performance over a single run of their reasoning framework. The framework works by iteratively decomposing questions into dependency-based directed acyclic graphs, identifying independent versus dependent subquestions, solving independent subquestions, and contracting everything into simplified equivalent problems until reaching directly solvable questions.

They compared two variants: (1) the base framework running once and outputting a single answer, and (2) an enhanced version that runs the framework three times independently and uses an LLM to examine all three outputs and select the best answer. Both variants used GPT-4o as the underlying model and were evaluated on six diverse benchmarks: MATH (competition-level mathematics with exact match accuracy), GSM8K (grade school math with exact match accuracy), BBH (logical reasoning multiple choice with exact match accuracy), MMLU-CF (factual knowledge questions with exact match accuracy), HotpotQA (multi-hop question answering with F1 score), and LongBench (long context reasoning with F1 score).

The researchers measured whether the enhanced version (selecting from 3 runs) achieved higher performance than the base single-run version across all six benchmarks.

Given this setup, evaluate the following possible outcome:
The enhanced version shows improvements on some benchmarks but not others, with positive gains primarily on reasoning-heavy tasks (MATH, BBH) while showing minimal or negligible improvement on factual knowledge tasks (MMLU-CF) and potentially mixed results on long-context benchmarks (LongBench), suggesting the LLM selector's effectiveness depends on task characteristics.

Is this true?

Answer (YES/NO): NO